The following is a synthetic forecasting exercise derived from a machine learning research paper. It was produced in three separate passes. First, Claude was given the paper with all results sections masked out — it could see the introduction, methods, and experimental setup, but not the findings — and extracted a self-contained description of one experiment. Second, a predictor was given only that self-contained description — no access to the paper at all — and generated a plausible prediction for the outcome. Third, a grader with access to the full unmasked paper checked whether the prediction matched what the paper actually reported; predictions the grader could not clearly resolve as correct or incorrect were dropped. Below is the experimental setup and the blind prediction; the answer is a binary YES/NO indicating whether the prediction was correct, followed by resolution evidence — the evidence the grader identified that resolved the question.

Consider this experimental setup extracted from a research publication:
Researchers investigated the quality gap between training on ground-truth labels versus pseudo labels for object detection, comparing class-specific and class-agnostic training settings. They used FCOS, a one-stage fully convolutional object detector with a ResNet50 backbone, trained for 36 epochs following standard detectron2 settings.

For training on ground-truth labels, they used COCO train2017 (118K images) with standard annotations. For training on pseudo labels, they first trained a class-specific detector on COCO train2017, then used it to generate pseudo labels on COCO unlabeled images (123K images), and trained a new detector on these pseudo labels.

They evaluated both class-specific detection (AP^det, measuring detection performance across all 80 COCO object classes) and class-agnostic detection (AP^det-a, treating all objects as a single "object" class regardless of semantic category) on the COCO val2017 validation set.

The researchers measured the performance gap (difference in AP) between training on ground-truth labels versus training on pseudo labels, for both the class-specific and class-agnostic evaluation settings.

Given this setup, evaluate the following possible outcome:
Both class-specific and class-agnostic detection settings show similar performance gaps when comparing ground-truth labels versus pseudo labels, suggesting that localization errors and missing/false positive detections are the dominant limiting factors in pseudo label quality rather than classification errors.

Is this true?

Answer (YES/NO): NO